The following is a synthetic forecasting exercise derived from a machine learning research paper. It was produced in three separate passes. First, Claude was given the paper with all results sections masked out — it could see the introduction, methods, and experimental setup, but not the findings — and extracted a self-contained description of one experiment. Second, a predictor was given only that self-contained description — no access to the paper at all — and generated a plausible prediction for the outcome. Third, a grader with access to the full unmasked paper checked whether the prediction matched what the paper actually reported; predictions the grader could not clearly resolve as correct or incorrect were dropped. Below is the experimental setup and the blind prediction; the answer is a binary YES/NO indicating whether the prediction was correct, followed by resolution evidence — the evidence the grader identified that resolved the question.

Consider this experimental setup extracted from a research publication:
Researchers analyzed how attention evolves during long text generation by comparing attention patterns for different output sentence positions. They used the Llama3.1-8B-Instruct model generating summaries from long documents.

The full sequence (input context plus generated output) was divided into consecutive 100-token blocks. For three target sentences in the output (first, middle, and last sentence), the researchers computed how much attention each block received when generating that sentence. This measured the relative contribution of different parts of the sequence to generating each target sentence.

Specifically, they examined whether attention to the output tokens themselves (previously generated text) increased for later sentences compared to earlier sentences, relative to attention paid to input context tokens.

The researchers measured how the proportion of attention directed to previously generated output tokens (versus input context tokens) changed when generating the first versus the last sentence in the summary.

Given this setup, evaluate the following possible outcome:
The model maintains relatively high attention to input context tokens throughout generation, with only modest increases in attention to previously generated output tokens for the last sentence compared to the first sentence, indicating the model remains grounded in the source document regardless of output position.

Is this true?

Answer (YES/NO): NO